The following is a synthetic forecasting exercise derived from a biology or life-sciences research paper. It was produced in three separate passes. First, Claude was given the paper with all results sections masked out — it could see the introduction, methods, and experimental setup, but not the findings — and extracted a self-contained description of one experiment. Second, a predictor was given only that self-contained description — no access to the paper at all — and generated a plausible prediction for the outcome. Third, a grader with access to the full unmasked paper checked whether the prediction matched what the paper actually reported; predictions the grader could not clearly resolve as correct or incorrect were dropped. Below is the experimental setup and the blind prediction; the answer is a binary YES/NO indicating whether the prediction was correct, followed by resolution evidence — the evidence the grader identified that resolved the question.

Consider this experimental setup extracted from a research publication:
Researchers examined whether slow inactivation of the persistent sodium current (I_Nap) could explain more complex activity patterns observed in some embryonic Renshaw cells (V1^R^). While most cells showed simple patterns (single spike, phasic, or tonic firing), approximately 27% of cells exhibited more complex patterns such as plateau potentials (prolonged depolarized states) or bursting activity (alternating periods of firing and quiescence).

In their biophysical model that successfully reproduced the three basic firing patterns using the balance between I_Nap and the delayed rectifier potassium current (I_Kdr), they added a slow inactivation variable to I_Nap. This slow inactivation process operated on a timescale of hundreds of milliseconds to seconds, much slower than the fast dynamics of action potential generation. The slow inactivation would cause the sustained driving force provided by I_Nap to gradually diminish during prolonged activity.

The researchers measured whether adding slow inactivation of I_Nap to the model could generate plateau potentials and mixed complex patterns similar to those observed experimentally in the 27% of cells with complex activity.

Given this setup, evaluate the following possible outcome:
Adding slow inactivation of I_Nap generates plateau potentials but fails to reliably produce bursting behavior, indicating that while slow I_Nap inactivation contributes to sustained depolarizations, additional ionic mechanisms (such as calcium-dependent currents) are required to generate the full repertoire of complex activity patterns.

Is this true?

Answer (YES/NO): NO